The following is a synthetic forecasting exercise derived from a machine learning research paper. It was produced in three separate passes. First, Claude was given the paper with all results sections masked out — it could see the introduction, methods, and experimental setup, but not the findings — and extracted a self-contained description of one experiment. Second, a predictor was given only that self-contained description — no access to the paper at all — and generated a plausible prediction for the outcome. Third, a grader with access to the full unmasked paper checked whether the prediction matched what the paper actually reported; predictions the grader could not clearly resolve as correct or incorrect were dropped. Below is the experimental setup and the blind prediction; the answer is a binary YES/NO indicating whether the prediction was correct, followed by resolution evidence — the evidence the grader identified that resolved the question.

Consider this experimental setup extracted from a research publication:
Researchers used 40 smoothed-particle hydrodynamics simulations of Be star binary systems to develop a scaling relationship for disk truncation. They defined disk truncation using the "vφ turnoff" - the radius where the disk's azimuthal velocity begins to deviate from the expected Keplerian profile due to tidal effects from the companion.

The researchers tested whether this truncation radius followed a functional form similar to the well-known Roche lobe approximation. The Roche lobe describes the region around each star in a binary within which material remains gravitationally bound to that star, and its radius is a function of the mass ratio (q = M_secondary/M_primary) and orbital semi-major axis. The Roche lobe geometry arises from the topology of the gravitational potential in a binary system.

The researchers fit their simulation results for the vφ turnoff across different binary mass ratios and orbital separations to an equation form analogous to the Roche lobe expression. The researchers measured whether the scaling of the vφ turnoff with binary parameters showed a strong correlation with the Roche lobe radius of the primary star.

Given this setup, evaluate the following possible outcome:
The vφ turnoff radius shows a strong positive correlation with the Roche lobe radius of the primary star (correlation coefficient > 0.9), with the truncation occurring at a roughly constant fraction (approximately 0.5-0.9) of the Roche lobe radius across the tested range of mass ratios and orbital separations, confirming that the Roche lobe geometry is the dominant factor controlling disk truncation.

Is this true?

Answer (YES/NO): NO